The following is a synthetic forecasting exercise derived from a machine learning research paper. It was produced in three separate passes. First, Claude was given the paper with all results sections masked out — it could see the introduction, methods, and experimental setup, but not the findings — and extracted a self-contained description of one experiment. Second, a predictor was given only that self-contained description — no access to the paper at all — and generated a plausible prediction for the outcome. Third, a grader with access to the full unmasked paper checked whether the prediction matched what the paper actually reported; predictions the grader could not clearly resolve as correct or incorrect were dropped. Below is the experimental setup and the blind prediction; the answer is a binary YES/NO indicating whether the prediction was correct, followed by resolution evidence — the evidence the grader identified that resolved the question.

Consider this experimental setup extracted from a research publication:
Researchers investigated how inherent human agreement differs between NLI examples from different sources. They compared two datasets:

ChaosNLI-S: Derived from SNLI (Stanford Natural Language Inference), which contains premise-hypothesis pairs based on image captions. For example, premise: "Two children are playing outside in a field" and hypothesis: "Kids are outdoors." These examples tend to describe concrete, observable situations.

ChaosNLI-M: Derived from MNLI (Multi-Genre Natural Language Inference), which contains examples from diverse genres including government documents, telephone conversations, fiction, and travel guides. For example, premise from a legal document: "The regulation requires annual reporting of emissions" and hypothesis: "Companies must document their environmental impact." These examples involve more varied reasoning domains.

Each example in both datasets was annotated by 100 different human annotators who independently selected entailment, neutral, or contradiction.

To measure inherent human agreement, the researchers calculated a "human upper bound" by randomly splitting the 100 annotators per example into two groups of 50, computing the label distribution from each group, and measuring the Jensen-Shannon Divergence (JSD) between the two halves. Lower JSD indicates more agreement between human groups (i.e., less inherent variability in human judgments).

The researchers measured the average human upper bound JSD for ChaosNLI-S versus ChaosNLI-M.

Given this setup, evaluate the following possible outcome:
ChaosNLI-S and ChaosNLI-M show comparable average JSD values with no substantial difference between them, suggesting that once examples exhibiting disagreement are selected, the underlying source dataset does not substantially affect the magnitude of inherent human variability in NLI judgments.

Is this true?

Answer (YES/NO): NO